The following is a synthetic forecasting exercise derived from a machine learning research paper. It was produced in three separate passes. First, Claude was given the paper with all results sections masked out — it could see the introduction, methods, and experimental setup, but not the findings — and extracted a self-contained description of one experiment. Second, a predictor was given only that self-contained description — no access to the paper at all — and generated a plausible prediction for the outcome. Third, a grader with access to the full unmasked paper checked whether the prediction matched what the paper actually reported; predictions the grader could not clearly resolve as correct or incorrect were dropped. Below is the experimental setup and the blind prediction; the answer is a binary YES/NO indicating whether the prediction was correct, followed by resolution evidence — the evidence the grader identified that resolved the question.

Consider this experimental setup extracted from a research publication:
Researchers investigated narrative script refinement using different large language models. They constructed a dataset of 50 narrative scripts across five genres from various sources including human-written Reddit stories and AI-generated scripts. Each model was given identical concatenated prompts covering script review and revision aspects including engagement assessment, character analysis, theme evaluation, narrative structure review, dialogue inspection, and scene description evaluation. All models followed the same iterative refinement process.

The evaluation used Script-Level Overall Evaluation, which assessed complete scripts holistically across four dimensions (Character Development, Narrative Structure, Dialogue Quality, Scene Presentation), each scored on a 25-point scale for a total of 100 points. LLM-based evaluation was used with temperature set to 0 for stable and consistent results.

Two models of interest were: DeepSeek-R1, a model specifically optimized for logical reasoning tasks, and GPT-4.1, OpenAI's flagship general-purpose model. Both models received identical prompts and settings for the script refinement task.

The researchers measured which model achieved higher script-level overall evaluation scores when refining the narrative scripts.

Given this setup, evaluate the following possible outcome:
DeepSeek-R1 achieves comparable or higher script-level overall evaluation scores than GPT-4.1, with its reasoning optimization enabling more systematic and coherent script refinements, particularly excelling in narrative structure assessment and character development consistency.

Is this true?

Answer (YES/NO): NO